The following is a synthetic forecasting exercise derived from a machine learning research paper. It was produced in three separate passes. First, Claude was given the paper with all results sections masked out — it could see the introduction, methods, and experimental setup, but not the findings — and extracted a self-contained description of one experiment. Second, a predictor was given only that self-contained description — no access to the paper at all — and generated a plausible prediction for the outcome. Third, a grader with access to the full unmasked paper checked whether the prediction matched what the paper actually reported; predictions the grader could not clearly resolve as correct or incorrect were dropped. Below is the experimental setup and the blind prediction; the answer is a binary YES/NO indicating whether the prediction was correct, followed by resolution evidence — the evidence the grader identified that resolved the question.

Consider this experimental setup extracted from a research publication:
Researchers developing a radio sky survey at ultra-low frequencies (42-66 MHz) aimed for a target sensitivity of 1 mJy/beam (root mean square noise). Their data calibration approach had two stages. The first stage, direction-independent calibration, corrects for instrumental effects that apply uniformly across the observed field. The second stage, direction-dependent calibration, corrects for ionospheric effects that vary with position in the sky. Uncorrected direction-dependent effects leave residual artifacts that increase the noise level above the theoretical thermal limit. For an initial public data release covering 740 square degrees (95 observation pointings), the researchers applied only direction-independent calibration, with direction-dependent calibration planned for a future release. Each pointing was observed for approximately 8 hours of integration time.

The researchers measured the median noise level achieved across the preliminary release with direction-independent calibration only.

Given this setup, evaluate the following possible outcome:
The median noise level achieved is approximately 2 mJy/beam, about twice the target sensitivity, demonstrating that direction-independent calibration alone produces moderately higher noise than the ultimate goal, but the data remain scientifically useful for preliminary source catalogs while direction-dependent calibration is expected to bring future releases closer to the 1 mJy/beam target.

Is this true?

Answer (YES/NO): NO